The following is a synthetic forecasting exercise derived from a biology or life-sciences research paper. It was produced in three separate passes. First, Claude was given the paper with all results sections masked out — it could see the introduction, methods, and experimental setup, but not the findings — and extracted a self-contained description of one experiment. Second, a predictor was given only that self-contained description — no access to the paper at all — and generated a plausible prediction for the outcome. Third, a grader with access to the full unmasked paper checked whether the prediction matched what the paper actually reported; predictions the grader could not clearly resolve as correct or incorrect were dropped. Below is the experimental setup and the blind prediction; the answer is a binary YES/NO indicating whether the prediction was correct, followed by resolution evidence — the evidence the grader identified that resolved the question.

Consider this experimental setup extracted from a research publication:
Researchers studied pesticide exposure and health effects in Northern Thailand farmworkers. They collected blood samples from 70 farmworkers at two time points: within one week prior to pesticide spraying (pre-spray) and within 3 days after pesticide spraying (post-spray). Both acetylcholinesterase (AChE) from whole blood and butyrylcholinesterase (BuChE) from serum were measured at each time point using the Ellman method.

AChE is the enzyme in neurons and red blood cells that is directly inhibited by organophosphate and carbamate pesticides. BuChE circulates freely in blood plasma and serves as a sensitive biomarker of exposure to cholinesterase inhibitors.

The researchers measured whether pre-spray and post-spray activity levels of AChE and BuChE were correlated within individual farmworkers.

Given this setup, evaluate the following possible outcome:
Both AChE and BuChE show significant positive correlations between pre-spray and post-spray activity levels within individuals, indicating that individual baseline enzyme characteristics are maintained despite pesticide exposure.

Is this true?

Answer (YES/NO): YES